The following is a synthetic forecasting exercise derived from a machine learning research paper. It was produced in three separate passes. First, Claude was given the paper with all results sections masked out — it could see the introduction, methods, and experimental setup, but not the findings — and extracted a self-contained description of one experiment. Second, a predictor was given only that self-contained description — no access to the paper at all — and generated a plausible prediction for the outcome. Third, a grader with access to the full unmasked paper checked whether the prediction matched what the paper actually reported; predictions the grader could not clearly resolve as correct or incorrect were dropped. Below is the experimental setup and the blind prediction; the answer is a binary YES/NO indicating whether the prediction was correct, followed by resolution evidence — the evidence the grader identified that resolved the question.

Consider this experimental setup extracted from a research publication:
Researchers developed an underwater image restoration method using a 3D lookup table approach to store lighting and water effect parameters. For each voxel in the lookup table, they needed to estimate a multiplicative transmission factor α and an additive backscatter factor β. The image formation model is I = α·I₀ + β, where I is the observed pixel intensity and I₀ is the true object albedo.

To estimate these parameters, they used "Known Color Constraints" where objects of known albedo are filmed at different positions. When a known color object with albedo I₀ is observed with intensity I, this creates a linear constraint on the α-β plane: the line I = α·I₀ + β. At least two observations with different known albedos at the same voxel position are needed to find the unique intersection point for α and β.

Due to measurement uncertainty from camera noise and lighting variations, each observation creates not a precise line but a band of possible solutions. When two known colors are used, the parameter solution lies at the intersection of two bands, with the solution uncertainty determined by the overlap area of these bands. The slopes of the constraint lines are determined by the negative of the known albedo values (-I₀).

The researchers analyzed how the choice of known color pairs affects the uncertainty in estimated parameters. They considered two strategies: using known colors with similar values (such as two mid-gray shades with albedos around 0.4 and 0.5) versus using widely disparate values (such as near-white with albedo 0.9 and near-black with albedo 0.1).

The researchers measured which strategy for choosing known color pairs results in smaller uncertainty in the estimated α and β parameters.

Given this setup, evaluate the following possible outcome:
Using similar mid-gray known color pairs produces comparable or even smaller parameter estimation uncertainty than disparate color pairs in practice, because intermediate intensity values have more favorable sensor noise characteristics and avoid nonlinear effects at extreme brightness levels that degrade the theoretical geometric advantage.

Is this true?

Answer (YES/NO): NO